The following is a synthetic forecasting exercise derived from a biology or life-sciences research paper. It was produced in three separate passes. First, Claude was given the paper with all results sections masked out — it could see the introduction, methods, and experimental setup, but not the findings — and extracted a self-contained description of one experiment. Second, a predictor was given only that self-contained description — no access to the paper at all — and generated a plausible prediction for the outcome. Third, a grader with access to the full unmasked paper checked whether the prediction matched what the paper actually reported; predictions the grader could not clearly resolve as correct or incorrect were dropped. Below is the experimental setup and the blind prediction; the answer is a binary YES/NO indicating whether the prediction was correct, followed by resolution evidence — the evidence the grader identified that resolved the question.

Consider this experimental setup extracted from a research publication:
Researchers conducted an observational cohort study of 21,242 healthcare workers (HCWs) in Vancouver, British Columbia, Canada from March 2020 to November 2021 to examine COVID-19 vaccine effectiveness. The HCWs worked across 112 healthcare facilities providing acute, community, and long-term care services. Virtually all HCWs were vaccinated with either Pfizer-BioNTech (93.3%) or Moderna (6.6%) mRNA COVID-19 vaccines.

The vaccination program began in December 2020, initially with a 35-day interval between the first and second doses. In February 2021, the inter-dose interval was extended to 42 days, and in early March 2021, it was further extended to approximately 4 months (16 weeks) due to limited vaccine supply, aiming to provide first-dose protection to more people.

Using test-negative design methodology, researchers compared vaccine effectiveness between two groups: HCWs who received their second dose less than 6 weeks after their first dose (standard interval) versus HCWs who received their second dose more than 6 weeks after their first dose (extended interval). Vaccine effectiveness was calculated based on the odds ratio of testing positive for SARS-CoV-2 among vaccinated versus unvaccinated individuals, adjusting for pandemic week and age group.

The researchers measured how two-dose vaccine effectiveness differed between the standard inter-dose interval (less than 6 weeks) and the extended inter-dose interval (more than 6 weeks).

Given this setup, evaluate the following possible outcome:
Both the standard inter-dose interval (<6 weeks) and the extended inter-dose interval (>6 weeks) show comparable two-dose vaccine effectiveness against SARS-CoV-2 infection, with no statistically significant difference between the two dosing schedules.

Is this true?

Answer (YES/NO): NO